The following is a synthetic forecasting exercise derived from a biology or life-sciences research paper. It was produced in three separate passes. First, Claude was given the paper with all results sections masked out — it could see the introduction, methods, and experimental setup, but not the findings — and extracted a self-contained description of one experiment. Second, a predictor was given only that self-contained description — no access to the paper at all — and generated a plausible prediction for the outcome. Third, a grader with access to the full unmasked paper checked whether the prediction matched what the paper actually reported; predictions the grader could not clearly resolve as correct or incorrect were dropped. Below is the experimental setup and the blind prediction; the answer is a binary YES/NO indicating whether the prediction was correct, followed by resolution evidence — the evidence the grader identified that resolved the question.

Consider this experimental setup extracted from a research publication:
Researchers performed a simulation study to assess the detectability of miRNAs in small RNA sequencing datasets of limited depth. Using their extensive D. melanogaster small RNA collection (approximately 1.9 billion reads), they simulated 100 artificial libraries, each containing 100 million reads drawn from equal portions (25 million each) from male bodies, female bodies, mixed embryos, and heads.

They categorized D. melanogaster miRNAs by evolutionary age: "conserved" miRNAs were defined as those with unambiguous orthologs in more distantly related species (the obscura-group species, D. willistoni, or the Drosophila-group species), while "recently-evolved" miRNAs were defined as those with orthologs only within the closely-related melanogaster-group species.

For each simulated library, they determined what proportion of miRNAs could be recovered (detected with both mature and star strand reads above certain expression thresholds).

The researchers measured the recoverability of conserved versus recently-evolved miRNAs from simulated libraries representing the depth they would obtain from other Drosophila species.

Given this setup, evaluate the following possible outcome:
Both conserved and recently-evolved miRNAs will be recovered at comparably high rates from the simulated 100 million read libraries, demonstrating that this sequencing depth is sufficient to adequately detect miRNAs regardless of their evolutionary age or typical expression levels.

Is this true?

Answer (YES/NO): NO